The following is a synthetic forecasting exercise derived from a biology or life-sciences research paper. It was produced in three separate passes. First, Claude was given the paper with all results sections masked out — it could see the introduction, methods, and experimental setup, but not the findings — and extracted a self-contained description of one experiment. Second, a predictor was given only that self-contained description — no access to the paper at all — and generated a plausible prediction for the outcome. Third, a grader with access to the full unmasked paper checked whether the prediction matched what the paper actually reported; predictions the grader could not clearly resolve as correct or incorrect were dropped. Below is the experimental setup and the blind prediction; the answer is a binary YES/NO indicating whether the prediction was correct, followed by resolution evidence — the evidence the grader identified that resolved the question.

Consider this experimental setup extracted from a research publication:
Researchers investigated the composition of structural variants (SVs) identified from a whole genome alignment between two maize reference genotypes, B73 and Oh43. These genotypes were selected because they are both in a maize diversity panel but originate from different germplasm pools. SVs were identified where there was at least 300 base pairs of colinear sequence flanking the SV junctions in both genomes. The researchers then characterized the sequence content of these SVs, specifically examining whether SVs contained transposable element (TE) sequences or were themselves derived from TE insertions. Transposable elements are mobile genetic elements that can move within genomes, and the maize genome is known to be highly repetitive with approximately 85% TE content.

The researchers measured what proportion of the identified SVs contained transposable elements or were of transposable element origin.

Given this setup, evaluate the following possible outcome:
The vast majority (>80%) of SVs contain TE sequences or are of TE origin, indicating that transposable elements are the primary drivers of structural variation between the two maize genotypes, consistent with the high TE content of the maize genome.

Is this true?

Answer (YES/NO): YES